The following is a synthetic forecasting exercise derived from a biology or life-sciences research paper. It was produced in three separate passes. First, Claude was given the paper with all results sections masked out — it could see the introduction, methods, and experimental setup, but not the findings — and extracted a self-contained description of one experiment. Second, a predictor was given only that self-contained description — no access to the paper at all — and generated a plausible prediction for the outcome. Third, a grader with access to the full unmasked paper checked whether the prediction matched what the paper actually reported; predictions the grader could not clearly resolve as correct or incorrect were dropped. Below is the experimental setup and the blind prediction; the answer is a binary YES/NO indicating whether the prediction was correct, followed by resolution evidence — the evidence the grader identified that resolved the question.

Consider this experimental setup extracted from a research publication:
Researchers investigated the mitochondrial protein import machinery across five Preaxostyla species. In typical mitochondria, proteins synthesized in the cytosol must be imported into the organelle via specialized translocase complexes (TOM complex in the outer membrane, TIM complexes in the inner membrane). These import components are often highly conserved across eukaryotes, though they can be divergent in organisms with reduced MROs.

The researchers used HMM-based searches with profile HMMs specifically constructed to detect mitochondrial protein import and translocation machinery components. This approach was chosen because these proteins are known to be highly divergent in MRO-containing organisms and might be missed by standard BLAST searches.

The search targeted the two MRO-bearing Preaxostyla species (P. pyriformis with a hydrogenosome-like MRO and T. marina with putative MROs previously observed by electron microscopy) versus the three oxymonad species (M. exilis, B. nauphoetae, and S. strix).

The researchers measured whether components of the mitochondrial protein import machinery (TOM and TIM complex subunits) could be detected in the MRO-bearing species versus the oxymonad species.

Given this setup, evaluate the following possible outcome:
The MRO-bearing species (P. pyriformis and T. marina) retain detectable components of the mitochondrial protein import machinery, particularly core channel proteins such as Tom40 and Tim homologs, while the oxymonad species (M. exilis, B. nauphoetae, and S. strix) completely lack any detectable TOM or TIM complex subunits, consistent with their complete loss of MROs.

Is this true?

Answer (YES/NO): YES